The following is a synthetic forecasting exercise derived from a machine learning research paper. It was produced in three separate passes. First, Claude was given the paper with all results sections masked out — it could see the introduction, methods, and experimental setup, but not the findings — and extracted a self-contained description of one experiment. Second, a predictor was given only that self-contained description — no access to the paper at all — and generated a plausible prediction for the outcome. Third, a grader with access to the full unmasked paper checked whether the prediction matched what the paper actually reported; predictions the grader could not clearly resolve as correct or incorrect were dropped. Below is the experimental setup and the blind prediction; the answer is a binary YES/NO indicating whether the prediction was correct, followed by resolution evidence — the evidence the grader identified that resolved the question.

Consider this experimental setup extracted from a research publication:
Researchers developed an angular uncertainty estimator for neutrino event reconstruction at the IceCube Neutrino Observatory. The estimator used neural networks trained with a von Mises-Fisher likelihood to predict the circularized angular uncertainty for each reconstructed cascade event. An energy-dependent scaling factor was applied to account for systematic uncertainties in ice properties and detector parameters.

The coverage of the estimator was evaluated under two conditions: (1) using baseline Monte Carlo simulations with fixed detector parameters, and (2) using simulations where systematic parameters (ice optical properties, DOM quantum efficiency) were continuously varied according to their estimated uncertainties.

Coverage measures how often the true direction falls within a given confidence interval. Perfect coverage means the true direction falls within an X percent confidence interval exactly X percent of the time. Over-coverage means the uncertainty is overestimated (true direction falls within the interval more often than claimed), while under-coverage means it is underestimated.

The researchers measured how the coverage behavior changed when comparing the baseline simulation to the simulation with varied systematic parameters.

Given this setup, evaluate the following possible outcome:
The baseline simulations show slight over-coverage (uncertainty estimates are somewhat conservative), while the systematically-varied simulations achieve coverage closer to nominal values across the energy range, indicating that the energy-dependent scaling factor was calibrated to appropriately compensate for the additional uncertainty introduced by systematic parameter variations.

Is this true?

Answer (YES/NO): YES